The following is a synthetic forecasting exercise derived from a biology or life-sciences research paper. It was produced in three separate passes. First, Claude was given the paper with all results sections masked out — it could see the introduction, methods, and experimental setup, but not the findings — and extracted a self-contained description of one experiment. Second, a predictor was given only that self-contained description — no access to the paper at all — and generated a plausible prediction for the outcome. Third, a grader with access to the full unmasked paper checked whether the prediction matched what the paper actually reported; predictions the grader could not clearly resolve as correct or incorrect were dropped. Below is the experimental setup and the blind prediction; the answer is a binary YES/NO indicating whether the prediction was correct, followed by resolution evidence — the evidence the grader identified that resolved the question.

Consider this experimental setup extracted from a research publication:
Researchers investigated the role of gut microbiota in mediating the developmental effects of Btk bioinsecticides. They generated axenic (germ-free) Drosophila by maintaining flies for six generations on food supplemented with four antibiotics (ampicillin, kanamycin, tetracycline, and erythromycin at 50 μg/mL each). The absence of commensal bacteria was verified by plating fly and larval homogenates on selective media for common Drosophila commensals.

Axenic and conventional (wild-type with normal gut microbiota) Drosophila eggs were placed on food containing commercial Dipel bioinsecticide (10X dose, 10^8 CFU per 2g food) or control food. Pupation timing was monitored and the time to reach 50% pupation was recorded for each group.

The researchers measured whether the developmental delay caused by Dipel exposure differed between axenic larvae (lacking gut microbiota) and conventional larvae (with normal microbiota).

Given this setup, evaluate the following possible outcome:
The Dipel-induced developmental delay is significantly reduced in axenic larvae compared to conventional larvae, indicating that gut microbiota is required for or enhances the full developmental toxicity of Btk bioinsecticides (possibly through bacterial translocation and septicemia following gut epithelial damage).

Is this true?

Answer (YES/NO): NO